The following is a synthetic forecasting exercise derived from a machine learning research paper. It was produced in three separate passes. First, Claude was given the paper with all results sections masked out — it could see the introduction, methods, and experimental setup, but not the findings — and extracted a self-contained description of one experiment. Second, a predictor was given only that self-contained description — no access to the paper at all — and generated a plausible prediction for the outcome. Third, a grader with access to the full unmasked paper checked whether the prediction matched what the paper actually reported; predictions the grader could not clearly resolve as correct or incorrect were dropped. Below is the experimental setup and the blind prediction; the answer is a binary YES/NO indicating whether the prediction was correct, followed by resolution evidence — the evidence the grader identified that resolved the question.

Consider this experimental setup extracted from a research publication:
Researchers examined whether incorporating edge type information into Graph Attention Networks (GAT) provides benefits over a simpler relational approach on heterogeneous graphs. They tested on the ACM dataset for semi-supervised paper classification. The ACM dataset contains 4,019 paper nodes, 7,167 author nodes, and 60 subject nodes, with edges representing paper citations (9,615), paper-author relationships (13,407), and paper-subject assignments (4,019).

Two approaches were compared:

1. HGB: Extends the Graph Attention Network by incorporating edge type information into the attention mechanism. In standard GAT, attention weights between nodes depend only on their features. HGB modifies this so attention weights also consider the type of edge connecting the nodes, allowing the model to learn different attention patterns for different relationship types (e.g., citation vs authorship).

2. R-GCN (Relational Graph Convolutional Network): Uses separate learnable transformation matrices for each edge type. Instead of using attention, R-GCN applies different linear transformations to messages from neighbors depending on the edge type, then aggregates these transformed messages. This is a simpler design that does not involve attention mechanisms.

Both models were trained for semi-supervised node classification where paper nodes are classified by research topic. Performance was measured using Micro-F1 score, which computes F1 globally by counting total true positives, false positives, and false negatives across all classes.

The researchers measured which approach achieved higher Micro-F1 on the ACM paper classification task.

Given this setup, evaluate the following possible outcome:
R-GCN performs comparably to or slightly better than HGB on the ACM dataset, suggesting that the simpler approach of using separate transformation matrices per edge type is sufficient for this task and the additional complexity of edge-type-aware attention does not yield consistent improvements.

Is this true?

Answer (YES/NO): YES